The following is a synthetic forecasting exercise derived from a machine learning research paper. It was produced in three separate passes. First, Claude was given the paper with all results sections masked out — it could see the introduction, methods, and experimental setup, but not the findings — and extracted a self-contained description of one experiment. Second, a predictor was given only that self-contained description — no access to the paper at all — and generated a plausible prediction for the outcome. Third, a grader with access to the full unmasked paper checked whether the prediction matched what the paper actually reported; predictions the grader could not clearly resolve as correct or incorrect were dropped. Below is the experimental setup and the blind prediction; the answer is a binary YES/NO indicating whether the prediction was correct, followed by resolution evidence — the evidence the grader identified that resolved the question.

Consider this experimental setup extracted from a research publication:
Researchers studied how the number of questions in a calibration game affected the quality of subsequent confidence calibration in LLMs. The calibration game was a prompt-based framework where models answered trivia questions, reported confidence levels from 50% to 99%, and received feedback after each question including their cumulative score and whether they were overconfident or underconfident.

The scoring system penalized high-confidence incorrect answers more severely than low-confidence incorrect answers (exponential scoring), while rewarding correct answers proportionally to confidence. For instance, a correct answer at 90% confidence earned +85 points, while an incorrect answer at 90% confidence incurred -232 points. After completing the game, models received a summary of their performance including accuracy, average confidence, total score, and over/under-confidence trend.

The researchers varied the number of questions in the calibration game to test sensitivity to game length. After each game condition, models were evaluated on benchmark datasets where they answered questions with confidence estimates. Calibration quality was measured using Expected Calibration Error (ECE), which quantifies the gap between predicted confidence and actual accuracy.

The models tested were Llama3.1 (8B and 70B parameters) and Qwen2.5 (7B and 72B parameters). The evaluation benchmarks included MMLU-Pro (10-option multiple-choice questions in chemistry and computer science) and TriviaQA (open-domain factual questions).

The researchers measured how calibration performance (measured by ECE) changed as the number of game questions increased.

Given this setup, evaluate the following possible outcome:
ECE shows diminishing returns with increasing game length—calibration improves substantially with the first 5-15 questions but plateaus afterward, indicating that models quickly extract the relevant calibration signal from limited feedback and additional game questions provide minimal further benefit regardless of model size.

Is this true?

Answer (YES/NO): NO